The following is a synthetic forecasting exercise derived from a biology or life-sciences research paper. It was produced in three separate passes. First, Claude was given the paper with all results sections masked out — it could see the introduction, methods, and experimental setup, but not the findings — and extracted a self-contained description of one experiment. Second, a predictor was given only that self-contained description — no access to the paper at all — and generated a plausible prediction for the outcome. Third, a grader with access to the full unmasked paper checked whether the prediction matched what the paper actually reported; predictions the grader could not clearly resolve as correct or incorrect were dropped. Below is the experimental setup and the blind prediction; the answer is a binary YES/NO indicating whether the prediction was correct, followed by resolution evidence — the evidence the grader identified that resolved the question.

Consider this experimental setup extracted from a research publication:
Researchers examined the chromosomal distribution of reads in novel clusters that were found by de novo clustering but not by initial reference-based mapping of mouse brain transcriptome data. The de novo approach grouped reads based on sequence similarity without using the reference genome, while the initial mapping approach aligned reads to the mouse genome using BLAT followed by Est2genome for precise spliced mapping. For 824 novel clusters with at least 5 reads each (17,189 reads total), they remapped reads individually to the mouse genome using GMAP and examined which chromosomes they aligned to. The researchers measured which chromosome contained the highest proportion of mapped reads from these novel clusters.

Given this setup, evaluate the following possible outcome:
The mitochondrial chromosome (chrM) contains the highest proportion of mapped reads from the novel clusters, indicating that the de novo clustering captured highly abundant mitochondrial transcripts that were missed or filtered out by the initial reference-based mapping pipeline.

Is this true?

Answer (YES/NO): YES